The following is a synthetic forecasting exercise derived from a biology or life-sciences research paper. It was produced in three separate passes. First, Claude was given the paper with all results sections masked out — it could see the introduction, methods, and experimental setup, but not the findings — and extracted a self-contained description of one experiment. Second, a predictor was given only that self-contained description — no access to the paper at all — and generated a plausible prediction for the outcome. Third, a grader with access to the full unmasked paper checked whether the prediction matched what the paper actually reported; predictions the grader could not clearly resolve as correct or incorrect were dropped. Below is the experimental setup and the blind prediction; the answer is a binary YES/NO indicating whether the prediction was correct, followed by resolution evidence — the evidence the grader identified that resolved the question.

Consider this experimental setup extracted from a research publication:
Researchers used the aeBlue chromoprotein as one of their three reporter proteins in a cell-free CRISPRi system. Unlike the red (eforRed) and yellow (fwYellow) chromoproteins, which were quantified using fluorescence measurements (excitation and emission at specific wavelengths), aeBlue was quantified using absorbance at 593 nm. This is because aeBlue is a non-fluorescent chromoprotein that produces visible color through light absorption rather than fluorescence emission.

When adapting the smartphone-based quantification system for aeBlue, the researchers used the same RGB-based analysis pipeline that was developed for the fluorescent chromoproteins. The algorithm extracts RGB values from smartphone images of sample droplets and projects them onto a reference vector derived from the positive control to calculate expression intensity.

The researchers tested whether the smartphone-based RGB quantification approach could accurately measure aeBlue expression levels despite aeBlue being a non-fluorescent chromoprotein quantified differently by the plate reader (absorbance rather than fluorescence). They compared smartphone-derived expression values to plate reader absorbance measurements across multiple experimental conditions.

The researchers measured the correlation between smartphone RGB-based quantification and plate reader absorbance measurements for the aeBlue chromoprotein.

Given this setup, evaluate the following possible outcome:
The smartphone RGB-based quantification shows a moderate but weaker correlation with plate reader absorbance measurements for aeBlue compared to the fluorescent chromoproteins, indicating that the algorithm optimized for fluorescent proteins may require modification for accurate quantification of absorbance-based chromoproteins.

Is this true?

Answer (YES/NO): NO